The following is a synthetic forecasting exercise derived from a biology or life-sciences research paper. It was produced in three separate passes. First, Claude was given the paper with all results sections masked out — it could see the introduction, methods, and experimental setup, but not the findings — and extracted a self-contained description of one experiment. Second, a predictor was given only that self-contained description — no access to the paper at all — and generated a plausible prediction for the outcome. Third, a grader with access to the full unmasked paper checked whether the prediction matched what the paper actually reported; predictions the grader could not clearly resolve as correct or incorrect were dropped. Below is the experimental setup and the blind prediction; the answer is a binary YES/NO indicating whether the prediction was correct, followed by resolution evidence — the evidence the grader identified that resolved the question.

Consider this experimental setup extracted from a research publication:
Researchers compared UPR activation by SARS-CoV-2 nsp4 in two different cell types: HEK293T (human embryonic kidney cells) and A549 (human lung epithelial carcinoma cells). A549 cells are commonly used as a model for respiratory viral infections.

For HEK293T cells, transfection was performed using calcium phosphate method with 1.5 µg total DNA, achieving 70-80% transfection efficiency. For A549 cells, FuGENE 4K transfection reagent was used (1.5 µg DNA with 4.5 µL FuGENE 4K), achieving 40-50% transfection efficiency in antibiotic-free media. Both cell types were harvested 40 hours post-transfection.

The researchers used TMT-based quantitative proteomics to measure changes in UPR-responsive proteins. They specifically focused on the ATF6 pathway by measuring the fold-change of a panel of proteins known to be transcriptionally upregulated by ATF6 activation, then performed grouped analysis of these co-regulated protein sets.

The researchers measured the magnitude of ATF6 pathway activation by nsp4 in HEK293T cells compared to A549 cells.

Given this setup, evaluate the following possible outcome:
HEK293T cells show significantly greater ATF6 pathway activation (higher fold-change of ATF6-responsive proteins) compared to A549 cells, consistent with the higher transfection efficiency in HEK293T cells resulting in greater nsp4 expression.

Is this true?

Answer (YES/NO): YES